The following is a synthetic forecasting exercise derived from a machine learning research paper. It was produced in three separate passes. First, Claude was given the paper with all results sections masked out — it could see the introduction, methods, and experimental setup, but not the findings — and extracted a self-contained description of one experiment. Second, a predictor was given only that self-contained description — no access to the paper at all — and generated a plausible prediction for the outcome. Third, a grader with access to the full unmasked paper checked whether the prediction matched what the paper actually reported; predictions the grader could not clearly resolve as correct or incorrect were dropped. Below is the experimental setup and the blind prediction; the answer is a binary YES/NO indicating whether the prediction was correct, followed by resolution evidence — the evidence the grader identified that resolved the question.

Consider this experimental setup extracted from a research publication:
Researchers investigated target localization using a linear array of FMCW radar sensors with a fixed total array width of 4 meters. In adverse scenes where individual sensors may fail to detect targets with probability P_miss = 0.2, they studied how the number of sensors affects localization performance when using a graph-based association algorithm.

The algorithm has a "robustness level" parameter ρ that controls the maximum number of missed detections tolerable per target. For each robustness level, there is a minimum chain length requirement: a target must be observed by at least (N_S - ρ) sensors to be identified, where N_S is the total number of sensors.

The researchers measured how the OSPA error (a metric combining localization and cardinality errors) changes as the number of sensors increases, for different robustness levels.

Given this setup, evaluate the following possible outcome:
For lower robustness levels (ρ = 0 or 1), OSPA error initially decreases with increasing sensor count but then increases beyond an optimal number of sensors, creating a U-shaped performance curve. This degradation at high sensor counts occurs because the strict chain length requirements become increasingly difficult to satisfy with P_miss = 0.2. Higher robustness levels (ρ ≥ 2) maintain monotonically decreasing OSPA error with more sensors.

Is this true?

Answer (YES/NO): NO